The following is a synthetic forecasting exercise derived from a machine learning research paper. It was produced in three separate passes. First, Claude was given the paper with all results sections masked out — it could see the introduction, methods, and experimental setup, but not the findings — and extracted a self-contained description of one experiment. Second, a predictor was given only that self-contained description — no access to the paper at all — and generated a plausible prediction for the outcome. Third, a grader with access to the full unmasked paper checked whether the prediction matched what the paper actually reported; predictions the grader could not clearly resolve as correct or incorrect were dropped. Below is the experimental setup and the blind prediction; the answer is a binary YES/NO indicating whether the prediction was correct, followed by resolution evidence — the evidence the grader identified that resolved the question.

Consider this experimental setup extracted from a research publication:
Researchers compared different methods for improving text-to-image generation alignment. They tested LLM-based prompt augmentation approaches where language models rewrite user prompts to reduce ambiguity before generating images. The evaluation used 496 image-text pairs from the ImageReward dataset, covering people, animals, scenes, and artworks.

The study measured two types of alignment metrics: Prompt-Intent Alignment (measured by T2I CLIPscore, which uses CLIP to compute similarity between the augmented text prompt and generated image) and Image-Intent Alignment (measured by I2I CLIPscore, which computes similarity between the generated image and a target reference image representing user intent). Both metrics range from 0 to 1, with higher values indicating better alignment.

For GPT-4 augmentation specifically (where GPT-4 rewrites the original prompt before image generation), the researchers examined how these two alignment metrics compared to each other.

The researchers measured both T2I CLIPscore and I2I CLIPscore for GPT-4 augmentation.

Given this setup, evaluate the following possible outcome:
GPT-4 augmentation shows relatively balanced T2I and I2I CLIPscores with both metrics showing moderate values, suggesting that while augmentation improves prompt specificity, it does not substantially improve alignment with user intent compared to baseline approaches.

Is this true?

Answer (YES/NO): NO